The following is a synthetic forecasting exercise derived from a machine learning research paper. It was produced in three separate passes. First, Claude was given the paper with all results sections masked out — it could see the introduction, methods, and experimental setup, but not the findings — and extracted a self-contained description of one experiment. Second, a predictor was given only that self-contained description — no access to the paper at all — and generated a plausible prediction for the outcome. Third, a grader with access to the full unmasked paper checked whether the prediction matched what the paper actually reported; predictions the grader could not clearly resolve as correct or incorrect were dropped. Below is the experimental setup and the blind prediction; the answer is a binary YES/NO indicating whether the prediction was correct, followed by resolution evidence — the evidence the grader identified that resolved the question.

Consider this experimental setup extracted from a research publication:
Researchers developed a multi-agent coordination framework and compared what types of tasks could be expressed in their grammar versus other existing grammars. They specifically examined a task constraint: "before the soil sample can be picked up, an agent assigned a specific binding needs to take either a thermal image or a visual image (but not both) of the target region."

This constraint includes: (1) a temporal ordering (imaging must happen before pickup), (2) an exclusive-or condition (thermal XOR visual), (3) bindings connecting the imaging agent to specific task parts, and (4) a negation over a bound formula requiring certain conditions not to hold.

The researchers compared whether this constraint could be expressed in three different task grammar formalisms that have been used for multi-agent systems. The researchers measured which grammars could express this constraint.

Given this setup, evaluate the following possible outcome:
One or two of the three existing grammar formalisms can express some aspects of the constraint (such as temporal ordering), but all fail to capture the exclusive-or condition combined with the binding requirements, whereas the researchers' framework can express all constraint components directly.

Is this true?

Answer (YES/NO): YES